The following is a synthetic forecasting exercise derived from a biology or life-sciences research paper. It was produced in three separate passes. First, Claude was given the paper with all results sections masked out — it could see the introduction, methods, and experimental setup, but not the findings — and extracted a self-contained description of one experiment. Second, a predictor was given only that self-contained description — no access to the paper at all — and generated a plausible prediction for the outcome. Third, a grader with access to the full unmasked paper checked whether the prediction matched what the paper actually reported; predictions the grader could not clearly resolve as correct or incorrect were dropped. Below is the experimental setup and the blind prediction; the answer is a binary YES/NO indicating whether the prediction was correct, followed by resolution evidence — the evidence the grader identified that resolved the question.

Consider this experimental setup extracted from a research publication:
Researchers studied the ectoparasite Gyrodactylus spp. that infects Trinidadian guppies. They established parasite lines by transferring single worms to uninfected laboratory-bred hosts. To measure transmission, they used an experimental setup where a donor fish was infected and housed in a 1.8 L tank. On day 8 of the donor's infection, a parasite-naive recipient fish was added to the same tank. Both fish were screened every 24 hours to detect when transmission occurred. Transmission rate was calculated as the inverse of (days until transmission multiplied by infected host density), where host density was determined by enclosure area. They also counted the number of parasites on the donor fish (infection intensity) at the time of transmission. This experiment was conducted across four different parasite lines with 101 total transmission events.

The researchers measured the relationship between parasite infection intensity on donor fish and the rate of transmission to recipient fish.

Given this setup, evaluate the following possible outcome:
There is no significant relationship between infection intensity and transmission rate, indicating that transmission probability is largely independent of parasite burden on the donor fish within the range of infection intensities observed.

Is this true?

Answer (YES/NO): NO